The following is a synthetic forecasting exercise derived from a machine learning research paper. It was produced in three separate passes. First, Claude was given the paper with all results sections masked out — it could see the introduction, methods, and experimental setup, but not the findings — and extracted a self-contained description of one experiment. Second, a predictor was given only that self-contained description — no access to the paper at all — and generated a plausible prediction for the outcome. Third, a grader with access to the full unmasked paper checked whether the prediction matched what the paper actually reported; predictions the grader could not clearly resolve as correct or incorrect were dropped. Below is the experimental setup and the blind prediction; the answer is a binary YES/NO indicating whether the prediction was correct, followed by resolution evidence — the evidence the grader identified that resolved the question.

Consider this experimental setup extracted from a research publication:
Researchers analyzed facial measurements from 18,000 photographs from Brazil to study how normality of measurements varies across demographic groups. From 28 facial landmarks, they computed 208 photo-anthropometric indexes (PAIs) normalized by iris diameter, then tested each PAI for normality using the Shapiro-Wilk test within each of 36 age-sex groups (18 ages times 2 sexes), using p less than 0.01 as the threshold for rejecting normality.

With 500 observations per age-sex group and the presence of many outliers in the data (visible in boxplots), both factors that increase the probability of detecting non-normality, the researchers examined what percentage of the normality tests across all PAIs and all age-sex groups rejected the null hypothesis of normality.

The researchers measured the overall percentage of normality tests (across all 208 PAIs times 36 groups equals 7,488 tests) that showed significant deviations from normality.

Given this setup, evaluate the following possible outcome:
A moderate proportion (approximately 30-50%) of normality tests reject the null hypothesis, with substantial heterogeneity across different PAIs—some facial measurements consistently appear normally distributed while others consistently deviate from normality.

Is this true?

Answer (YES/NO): NO